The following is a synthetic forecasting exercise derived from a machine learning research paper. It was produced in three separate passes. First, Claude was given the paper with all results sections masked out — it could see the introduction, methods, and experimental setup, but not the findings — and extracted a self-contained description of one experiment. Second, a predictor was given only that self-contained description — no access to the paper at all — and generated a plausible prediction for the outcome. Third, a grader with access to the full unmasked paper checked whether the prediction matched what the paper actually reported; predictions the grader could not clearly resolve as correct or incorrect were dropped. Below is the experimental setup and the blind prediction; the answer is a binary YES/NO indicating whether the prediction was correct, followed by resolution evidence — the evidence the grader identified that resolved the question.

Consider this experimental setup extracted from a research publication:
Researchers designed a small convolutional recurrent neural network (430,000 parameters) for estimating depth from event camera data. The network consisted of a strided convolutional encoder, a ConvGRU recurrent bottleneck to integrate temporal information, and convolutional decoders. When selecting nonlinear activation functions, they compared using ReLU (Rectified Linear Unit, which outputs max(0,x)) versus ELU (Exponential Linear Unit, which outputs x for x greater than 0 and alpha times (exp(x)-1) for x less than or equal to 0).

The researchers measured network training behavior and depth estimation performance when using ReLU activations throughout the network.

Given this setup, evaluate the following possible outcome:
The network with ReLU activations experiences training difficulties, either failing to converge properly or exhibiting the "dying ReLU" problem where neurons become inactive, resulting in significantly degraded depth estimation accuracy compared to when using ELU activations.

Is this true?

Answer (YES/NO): YES